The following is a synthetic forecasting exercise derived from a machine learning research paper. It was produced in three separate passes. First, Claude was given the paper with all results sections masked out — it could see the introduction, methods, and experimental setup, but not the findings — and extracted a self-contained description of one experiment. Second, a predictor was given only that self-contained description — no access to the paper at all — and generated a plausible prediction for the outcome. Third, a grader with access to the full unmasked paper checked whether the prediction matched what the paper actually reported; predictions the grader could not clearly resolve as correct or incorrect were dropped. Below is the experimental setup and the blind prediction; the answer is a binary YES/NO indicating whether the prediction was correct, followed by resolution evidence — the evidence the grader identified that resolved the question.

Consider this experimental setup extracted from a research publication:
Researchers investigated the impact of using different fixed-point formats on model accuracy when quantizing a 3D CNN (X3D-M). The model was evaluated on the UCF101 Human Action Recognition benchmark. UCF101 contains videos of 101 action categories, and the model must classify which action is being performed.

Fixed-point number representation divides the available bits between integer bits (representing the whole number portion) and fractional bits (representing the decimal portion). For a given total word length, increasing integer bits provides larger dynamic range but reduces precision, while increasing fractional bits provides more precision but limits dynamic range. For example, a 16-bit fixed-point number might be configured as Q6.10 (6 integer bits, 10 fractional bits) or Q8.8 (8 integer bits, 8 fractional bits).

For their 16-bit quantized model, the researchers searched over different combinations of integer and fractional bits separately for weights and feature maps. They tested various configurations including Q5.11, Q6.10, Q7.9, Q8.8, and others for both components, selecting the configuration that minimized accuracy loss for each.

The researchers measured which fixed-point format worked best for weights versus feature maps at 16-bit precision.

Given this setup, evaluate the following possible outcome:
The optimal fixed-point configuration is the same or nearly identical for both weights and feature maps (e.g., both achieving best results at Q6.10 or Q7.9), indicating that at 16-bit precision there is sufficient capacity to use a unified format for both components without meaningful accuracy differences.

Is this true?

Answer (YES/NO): NO